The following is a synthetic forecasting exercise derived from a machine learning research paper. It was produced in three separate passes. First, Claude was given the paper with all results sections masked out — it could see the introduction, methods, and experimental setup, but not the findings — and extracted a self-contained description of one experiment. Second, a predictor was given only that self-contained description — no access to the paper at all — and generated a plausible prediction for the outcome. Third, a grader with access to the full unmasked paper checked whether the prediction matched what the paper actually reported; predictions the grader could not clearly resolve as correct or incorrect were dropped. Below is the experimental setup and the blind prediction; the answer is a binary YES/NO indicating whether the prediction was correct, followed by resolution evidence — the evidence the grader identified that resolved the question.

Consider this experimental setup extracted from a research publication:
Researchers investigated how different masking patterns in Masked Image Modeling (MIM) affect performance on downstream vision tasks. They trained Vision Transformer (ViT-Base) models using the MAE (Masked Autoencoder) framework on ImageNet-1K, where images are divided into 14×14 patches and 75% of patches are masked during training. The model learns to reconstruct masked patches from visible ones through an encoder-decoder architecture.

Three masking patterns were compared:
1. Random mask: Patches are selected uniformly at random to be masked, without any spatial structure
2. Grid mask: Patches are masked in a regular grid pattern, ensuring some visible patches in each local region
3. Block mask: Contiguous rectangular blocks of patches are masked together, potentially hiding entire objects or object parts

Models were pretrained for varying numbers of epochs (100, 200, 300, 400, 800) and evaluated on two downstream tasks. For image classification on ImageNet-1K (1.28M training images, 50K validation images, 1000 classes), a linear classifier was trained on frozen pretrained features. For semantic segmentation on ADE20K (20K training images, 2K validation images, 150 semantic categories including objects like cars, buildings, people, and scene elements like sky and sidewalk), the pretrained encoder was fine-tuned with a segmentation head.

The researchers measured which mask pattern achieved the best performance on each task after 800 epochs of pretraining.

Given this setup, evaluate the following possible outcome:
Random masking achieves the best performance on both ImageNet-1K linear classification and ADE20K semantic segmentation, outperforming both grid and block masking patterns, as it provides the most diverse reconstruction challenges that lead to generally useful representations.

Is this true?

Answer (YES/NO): NO